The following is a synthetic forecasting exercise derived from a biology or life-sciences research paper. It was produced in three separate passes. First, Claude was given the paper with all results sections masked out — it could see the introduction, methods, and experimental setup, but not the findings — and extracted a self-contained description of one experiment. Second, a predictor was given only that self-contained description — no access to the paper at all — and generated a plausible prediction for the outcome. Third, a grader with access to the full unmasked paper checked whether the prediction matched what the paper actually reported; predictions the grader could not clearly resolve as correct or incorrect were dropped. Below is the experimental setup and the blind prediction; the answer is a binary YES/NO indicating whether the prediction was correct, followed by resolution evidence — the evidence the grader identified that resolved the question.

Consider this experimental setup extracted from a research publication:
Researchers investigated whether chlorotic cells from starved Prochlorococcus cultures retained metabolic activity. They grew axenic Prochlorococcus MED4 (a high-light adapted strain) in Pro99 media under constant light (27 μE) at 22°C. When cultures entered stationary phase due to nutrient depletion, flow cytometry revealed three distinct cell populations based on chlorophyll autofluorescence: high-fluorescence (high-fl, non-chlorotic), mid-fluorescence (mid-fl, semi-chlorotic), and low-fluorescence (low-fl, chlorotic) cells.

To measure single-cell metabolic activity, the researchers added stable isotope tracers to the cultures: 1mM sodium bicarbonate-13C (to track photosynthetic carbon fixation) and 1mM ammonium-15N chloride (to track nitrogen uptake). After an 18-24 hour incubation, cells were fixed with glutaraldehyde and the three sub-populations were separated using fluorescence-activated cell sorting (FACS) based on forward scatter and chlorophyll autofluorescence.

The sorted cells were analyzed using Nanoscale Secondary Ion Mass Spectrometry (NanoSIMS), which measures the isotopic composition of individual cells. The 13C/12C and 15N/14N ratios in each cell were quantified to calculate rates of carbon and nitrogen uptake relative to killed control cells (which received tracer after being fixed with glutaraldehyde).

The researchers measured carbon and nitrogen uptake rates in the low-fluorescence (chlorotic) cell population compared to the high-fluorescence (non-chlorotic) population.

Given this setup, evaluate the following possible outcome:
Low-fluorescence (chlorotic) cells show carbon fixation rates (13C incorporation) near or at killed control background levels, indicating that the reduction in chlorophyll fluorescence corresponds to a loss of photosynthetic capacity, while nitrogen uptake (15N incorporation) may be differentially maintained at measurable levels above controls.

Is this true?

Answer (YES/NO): NO